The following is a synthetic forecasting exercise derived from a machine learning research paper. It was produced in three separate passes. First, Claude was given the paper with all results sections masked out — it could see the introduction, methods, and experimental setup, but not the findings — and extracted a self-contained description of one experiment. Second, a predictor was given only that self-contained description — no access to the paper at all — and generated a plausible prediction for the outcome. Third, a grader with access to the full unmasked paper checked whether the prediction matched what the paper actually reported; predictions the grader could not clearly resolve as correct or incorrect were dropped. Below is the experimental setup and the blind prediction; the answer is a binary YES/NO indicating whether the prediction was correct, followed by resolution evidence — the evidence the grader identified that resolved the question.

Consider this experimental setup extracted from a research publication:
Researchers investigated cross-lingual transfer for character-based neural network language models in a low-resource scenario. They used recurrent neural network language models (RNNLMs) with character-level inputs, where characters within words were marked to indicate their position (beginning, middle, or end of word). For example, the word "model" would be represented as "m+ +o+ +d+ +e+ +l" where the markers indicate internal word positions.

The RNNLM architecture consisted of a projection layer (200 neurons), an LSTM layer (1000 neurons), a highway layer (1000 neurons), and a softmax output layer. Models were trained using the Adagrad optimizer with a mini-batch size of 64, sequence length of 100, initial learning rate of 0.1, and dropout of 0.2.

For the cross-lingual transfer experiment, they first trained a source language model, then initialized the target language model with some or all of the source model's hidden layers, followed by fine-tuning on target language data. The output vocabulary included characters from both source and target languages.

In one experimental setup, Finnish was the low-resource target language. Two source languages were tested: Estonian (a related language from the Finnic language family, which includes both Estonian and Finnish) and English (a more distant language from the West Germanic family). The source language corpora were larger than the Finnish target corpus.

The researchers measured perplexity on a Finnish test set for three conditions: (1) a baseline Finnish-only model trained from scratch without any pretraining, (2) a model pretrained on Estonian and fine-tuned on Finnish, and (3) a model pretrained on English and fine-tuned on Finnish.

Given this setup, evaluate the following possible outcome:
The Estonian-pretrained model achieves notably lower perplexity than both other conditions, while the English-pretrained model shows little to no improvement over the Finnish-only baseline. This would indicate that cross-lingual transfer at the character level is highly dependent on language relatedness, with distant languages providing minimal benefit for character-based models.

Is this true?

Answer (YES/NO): NO